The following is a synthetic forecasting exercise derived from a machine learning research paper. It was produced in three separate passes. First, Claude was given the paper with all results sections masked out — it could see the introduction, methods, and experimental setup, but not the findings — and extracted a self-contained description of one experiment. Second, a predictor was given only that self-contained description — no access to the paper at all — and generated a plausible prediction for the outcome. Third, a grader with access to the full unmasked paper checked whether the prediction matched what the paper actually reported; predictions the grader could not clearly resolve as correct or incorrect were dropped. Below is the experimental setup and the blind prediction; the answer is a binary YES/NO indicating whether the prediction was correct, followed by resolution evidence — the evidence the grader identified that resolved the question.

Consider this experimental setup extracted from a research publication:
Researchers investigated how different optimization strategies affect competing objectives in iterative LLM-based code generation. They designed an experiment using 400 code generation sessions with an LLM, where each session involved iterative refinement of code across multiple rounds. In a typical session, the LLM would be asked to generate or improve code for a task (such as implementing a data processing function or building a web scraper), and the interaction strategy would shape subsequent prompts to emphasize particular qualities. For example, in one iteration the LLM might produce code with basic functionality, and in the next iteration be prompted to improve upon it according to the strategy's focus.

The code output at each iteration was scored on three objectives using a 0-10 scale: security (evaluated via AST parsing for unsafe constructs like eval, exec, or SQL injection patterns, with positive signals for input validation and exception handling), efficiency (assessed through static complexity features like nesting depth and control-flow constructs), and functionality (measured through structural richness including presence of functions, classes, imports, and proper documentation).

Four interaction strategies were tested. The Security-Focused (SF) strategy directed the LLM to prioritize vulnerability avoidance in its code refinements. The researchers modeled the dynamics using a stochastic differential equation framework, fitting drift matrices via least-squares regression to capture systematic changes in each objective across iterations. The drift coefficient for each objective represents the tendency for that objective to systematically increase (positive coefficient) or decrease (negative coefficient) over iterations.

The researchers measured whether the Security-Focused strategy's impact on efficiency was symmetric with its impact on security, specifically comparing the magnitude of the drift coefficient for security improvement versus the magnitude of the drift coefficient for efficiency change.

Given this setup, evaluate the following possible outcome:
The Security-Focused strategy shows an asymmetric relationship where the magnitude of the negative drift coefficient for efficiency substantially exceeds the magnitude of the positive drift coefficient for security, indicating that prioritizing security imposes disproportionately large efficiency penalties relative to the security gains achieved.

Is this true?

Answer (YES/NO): YES